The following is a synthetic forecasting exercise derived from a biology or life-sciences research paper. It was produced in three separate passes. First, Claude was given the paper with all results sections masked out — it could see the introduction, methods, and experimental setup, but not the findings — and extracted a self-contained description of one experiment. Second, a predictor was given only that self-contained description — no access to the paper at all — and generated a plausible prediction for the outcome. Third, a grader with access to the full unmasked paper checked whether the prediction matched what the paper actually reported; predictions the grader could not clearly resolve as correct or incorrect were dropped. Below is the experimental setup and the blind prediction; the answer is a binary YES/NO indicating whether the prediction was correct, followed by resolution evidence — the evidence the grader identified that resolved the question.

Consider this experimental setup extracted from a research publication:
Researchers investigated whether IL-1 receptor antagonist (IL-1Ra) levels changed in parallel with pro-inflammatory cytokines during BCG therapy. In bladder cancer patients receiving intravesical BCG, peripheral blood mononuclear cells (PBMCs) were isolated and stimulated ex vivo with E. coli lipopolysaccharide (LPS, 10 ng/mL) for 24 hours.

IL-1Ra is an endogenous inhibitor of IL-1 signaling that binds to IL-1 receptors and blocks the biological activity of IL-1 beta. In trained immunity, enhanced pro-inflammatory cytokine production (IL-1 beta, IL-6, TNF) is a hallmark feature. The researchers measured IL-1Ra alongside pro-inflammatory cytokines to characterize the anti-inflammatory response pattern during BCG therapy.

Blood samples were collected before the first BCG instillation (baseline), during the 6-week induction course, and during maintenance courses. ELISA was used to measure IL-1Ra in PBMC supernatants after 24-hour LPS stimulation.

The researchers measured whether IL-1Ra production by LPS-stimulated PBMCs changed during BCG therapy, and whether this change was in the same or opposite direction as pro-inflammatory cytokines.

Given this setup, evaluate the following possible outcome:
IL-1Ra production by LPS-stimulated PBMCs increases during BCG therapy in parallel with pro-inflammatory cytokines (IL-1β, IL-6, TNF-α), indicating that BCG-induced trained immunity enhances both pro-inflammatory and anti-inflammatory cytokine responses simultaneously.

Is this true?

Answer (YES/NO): NO